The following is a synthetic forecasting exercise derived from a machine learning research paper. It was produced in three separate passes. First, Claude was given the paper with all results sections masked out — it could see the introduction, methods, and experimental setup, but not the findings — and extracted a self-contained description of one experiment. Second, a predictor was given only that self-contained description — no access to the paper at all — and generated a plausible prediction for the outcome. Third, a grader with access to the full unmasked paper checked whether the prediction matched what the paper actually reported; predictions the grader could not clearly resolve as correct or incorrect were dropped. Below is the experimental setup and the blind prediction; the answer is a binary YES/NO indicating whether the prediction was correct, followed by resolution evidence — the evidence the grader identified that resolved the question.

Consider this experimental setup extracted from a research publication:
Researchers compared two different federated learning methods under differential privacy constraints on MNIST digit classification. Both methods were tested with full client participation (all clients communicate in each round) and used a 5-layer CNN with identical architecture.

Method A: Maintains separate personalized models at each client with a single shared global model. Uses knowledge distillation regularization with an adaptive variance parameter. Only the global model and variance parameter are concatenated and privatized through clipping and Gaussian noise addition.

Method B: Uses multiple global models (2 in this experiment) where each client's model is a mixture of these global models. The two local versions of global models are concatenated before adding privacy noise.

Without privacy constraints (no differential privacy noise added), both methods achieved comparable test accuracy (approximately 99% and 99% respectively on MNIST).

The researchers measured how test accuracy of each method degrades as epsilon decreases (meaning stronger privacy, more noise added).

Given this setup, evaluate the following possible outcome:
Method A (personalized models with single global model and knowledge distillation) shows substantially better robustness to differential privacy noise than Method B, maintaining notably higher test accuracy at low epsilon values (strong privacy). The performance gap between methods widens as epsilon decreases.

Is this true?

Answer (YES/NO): YES